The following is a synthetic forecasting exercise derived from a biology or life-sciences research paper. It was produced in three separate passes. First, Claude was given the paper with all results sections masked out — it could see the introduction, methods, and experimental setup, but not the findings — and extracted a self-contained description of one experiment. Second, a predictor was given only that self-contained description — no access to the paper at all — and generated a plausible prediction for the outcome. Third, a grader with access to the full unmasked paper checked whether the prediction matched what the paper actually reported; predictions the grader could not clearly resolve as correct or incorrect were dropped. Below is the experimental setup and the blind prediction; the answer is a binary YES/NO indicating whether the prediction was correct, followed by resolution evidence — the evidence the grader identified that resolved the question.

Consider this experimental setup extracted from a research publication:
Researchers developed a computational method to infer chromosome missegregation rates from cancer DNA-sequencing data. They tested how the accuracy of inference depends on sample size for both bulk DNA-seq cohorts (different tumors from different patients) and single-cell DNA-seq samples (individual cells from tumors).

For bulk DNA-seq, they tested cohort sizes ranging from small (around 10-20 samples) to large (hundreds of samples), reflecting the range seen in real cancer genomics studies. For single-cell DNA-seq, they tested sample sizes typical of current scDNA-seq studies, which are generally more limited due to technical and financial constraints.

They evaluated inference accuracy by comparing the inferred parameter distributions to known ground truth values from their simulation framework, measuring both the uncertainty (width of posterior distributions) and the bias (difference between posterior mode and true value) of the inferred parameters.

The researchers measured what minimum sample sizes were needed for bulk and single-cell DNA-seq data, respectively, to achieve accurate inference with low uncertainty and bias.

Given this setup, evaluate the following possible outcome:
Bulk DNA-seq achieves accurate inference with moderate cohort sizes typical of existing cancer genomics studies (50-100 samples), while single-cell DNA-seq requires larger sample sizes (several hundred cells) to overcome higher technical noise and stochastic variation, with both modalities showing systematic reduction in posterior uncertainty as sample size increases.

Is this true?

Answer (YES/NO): NO